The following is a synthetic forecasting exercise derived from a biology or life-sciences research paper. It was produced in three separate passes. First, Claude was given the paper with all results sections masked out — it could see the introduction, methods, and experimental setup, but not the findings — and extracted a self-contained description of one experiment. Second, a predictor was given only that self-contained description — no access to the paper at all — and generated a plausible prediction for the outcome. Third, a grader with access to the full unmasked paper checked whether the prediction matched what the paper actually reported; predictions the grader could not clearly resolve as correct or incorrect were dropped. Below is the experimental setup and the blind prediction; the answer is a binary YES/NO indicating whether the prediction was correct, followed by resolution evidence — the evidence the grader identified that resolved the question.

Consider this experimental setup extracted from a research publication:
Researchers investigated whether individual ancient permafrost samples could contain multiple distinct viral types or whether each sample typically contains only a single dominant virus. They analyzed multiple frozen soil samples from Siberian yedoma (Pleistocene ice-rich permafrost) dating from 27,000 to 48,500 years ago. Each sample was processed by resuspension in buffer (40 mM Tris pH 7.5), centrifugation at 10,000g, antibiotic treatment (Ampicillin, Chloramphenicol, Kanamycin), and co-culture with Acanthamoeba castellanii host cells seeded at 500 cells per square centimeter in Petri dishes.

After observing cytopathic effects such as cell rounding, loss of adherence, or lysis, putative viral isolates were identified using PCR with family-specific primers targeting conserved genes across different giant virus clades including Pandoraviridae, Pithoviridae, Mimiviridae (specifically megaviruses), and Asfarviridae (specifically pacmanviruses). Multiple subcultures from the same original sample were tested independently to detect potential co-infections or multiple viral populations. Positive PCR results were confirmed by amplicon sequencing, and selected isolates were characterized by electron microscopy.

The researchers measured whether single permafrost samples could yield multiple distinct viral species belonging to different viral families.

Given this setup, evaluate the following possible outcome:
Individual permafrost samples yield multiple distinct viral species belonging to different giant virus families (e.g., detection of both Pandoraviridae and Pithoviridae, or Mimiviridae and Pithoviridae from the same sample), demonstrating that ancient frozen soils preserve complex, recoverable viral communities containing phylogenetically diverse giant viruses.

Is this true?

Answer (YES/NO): YES